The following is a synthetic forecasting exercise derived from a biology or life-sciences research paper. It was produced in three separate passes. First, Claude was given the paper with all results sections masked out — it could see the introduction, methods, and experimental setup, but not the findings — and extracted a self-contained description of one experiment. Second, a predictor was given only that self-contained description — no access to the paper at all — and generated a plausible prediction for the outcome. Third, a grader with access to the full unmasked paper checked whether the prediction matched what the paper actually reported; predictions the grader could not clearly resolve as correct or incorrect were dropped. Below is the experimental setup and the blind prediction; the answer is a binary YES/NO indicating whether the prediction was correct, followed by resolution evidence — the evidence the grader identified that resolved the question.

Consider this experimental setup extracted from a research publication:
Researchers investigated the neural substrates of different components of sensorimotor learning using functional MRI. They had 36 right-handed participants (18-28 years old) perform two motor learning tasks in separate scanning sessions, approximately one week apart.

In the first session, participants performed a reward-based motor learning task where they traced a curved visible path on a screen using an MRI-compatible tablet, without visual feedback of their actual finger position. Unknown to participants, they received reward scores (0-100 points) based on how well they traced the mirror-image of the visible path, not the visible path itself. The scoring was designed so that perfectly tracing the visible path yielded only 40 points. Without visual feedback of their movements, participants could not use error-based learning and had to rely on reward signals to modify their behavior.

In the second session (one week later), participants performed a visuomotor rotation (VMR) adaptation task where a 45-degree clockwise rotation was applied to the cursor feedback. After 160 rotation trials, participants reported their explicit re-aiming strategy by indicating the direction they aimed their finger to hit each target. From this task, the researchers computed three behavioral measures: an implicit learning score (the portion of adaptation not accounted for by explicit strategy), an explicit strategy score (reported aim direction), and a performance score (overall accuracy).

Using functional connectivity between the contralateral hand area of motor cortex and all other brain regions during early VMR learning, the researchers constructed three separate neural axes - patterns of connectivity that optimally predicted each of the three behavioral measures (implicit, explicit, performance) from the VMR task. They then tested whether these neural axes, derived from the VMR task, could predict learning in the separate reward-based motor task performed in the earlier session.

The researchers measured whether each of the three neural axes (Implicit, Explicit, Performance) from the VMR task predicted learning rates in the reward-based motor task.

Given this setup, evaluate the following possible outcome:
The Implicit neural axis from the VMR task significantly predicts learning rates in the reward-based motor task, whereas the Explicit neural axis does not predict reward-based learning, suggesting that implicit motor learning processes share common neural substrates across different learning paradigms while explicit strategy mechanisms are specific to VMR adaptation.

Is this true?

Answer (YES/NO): NO